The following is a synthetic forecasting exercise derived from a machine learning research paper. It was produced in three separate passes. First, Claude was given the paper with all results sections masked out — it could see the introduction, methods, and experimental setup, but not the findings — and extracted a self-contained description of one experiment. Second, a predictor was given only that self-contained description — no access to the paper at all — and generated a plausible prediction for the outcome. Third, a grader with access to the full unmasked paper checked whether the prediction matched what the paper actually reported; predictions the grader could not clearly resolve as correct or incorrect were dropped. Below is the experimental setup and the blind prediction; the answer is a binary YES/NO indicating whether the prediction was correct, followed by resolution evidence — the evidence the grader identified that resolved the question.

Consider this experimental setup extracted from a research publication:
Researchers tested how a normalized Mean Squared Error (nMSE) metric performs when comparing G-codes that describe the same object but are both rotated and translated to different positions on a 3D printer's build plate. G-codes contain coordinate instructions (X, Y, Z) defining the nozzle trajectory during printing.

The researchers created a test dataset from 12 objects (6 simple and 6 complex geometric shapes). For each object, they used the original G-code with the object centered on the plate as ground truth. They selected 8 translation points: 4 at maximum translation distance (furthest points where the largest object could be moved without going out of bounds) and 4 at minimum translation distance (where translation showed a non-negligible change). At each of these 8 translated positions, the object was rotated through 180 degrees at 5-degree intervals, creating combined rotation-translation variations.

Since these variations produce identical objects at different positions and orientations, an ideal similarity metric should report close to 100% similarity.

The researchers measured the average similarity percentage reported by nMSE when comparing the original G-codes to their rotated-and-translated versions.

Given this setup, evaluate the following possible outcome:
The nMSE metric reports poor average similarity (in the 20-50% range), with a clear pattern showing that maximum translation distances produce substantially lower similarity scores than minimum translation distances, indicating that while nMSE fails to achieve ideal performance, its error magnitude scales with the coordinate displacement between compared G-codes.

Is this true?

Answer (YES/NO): NO